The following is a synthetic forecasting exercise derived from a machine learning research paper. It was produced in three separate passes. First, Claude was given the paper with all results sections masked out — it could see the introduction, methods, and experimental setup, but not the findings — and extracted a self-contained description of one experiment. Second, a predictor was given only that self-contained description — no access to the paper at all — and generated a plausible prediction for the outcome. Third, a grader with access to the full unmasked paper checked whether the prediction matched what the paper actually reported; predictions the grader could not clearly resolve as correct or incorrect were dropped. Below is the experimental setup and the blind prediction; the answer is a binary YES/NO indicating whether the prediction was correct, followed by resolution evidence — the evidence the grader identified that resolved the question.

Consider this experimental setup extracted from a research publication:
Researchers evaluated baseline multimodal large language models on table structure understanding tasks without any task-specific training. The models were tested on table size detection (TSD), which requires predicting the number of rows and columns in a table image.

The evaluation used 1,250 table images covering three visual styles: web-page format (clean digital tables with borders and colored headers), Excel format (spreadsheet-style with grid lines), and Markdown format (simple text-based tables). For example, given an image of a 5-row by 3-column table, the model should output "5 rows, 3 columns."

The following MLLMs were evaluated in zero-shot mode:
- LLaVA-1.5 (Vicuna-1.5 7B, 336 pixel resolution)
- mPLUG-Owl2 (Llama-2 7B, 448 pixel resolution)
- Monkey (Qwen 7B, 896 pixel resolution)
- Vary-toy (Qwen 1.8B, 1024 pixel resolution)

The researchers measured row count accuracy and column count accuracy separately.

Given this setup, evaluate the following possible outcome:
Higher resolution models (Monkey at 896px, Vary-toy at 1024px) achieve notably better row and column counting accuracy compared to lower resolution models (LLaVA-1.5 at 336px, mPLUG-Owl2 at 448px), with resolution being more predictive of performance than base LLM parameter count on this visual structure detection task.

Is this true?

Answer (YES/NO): NO